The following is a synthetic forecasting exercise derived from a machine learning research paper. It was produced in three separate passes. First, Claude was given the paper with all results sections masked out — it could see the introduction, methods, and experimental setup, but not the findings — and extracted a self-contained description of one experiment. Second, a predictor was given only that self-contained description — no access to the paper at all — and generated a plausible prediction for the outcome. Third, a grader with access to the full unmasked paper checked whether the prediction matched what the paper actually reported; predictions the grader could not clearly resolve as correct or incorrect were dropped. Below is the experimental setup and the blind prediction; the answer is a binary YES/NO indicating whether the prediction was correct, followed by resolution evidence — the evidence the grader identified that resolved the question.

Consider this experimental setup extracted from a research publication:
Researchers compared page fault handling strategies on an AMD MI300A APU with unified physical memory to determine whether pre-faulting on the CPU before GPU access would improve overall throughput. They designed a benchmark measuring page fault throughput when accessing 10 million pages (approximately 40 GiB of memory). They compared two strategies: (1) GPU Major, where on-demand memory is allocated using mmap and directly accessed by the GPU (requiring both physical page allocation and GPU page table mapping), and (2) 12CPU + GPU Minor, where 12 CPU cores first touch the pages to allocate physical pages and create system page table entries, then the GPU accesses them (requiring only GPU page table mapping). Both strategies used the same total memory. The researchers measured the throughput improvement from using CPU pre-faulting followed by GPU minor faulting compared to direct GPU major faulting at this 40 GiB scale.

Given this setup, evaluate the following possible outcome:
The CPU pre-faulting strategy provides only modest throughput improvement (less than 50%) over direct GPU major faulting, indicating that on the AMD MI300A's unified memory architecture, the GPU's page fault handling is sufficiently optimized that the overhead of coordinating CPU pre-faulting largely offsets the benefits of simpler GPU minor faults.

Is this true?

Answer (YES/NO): NO